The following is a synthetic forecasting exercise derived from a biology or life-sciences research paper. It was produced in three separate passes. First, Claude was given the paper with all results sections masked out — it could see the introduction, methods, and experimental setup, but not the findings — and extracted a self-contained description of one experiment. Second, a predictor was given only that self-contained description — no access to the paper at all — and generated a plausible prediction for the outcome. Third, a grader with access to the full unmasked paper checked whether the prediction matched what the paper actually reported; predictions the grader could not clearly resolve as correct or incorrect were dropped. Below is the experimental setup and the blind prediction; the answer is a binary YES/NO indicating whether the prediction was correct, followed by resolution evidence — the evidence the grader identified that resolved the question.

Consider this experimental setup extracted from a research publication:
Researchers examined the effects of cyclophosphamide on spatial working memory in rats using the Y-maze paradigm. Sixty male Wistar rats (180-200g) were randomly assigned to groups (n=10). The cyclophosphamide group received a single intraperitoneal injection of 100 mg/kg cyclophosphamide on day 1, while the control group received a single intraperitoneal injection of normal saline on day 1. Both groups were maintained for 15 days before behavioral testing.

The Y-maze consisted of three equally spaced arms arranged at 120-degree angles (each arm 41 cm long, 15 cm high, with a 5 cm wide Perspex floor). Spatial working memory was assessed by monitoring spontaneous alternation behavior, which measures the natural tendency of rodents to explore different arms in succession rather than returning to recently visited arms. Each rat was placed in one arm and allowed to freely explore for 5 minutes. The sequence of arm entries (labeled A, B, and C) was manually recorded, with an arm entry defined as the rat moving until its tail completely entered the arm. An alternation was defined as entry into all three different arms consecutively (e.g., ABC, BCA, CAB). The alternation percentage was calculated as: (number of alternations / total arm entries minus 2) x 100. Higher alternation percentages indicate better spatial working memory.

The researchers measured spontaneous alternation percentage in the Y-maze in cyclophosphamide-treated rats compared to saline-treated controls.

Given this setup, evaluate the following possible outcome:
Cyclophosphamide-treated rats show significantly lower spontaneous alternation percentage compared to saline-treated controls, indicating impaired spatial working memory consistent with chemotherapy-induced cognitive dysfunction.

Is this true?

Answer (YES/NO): YES